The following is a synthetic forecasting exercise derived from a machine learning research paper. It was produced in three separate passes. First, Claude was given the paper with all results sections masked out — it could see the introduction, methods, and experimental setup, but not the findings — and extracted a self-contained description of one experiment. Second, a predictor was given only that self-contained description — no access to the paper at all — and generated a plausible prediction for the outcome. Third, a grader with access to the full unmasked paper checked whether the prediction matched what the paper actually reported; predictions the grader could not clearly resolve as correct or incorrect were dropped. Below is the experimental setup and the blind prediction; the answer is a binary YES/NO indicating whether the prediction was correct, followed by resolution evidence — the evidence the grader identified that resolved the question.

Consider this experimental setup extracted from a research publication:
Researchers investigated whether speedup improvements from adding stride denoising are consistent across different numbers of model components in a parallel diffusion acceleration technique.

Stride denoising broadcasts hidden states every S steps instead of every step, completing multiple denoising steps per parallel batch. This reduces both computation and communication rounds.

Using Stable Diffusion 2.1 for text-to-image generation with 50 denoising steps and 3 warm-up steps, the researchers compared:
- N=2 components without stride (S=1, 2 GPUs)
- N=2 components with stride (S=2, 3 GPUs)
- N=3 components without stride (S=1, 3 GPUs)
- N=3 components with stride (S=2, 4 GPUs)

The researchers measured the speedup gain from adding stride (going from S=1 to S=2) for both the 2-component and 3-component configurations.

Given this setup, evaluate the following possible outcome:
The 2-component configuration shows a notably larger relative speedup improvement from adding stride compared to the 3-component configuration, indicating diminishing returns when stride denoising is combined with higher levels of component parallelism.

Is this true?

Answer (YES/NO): NO